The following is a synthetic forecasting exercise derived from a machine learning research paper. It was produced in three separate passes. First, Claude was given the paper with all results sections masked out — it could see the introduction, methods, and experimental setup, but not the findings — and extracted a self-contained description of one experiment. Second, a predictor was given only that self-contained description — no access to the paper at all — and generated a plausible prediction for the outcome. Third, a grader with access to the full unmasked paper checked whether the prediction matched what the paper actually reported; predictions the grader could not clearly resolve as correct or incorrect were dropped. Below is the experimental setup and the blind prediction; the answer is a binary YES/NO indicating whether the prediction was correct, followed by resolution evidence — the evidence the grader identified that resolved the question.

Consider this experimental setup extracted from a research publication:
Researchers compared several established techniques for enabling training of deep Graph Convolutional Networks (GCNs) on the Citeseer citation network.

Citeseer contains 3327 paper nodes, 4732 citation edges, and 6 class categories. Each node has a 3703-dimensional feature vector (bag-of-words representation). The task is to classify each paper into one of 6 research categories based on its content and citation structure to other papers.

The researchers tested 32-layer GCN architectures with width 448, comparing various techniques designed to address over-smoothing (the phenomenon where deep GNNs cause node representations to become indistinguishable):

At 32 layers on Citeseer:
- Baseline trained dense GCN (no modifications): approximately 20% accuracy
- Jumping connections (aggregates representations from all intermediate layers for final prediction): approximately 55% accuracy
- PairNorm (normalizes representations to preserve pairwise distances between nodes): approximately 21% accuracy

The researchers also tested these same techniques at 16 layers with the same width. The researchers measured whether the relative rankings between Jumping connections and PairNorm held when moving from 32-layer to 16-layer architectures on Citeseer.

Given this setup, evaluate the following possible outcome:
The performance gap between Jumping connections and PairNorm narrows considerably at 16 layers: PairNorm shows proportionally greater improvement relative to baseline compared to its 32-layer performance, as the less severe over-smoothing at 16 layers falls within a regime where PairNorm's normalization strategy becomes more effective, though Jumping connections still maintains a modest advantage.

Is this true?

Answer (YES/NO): NO